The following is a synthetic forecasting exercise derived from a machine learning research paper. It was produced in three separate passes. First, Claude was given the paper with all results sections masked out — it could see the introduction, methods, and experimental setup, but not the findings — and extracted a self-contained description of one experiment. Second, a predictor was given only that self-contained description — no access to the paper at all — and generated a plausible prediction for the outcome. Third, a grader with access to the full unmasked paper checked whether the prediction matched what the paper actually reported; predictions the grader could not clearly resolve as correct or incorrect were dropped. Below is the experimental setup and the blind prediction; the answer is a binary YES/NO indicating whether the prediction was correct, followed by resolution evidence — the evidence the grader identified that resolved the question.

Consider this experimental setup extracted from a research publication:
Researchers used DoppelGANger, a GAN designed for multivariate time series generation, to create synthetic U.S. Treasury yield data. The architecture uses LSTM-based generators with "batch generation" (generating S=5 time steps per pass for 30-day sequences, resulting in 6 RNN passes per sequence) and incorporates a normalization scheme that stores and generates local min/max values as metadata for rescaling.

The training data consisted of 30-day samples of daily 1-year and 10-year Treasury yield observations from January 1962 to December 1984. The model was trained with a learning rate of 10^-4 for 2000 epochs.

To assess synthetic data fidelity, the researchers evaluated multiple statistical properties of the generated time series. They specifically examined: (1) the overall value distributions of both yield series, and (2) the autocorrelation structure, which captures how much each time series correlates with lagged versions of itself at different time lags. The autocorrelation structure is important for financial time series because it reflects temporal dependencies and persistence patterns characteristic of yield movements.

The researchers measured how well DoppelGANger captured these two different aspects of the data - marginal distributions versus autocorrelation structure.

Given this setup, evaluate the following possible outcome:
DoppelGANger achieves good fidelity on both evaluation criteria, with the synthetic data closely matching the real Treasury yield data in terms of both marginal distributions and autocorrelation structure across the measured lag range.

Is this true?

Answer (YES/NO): NO